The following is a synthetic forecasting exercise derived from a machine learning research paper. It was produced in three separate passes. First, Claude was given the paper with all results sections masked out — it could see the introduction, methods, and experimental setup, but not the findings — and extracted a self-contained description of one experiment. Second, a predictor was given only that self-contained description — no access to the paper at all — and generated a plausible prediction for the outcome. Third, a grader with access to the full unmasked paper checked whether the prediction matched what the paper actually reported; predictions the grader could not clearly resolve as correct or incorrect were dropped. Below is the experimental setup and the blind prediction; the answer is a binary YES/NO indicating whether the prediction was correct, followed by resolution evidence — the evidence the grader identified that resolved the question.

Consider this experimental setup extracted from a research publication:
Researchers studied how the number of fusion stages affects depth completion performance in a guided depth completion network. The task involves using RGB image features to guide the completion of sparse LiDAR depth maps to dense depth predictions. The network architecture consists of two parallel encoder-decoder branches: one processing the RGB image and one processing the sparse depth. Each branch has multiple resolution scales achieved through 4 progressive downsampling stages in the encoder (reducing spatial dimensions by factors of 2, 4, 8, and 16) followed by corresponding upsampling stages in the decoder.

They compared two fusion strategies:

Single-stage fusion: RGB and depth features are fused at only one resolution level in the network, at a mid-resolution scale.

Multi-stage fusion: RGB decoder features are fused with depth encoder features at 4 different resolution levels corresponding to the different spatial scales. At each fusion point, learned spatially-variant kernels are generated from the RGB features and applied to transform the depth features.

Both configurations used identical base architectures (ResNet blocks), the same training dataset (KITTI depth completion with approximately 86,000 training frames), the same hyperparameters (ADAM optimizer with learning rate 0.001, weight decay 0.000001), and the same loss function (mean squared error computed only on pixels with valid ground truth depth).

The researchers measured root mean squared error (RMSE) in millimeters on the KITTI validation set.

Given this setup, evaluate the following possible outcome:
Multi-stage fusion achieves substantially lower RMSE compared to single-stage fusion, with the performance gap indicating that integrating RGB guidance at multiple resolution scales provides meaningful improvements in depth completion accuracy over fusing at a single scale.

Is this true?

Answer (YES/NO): YES